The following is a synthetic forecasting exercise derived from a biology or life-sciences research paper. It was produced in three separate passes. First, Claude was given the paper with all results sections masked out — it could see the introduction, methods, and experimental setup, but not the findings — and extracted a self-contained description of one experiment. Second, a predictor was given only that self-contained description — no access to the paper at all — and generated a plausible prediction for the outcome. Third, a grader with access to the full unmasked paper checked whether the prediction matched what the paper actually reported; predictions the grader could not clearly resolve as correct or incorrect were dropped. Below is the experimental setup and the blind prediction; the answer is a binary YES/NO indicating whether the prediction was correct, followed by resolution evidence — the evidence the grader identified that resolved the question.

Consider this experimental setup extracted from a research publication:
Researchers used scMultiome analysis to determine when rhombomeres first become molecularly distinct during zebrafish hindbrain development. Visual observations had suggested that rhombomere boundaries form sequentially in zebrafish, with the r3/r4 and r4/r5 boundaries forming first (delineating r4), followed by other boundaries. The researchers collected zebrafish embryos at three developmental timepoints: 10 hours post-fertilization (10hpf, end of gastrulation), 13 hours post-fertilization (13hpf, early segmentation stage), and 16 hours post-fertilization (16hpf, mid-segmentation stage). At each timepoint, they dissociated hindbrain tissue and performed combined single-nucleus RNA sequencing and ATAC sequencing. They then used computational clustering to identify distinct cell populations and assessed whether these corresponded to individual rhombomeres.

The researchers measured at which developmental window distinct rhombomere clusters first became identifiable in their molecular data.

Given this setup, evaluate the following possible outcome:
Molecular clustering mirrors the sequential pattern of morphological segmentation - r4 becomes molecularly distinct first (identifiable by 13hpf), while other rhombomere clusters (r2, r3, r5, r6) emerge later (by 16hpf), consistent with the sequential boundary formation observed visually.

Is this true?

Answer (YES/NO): NO